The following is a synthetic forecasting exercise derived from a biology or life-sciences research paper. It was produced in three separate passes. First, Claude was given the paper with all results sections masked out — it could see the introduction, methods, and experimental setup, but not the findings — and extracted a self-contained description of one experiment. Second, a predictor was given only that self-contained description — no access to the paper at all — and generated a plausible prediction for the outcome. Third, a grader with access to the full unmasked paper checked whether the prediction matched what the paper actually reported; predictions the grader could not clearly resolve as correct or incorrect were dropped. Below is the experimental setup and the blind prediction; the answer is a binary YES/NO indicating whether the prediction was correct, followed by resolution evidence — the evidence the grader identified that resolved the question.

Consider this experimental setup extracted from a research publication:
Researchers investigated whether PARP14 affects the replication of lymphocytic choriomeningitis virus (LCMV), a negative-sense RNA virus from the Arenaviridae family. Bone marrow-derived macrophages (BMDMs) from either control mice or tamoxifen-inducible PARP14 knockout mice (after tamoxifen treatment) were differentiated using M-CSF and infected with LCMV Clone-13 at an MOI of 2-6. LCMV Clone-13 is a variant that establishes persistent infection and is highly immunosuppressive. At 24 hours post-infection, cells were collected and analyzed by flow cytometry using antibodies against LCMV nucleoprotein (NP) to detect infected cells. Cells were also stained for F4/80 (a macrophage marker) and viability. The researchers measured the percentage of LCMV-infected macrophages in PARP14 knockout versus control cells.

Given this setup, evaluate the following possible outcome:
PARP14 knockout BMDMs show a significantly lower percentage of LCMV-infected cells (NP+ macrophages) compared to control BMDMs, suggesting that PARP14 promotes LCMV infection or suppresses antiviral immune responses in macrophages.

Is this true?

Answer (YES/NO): NO